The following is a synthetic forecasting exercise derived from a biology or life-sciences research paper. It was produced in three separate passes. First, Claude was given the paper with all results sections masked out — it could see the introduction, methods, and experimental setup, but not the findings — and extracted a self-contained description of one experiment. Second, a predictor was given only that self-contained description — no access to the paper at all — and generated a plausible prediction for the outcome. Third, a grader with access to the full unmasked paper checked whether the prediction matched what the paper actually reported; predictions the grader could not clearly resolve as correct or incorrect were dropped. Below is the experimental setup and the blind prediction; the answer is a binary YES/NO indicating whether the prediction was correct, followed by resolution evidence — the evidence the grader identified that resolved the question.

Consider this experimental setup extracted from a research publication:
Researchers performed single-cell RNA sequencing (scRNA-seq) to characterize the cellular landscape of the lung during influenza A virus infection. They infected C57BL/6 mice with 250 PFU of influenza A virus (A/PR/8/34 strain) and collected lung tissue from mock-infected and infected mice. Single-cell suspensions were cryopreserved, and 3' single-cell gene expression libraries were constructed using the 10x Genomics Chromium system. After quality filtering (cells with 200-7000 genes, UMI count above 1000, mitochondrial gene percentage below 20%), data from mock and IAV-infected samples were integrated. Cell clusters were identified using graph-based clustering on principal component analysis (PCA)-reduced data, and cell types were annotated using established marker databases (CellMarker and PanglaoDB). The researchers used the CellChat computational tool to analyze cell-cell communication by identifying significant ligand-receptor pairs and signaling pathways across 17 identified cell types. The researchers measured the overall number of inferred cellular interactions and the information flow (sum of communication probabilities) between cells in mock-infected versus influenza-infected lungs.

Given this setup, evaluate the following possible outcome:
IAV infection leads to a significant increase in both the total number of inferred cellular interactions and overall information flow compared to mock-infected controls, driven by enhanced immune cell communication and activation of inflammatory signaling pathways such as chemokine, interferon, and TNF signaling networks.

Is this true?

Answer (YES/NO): NO